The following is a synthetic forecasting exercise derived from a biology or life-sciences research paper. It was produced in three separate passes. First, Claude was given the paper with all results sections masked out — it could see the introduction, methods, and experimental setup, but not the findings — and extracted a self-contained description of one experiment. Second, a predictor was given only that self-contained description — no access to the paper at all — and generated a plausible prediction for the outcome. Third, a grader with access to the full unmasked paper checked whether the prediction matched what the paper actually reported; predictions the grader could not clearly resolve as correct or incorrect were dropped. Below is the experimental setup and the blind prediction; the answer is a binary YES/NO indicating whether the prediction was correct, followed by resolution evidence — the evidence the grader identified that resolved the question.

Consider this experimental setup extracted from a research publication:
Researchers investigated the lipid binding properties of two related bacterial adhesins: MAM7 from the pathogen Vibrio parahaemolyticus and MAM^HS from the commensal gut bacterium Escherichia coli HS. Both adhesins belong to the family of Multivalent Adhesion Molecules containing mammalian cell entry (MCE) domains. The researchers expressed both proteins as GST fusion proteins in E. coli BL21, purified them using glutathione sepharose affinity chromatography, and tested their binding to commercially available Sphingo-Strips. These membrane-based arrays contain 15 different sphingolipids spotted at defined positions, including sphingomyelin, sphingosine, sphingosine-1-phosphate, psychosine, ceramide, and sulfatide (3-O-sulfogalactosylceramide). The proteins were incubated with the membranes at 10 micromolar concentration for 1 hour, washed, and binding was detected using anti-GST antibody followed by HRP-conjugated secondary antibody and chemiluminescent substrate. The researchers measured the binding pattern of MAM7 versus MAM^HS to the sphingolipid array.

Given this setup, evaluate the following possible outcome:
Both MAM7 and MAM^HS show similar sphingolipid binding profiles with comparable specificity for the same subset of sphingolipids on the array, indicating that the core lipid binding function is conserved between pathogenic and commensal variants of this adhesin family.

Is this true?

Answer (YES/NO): NO